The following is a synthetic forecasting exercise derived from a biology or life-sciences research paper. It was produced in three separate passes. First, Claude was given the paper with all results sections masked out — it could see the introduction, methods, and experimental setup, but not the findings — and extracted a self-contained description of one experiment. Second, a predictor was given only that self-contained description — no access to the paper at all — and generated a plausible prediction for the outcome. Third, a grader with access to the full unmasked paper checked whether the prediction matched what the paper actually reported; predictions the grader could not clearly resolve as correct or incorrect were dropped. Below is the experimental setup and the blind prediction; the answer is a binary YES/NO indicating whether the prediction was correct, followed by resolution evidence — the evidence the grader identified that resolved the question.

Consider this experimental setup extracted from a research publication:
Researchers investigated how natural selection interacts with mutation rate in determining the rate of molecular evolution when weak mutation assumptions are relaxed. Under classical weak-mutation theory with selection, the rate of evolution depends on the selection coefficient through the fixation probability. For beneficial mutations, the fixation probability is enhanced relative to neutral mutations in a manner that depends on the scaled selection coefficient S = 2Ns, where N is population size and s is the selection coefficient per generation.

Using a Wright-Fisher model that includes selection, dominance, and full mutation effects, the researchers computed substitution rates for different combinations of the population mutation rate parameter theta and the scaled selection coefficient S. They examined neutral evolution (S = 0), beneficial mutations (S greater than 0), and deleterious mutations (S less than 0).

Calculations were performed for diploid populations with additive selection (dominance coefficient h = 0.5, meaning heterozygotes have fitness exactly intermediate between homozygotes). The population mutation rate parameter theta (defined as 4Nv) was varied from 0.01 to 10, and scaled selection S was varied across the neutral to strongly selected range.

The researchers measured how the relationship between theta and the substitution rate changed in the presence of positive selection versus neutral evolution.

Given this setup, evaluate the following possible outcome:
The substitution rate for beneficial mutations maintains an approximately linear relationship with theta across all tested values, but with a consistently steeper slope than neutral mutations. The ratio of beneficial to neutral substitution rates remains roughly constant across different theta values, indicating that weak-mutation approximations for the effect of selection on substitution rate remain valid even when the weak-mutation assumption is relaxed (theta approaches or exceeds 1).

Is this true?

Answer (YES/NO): NO